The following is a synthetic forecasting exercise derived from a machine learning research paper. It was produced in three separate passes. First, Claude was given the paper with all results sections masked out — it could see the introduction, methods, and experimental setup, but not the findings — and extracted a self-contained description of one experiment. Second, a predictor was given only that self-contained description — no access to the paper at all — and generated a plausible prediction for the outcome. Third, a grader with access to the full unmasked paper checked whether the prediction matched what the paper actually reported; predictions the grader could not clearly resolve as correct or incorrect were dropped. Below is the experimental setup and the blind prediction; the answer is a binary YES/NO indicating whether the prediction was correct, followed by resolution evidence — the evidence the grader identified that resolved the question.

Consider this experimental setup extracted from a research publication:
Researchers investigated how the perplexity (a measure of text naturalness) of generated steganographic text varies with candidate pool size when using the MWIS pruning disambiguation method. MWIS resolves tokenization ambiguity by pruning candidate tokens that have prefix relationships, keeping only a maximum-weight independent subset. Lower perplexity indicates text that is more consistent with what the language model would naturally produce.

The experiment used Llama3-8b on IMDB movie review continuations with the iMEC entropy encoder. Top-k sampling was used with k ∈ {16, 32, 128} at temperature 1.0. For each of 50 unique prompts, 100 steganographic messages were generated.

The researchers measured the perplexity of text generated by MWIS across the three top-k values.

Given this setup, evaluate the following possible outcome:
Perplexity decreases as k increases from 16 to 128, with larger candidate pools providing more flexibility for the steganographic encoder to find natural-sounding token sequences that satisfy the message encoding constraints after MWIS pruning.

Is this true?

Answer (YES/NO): NO